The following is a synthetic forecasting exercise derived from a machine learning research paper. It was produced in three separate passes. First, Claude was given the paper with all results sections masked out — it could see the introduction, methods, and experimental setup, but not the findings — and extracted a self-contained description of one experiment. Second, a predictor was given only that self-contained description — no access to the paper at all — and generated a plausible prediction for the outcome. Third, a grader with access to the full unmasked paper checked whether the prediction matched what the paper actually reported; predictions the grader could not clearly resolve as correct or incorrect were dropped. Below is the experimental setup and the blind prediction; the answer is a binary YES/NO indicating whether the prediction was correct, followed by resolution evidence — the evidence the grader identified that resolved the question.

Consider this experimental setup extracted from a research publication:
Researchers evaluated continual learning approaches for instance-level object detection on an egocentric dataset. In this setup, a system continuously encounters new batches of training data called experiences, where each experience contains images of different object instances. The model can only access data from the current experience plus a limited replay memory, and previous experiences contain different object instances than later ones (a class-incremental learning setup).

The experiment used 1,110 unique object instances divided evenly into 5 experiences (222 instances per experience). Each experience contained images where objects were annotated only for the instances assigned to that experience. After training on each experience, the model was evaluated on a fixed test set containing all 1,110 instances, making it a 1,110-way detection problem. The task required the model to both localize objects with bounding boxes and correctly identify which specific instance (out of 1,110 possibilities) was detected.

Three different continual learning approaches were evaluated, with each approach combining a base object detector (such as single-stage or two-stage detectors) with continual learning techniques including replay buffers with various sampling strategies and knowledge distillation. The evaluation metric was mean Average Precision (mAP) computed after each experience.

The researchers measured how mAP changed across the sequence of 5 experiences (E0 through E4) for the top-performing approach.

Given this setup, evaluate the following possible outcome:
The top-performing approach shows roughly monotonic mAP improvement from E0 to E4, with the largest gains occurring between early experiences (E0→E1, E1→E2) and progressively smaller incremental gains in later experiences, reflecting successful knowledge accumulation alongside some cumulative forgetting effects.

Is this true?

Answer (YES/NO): NO